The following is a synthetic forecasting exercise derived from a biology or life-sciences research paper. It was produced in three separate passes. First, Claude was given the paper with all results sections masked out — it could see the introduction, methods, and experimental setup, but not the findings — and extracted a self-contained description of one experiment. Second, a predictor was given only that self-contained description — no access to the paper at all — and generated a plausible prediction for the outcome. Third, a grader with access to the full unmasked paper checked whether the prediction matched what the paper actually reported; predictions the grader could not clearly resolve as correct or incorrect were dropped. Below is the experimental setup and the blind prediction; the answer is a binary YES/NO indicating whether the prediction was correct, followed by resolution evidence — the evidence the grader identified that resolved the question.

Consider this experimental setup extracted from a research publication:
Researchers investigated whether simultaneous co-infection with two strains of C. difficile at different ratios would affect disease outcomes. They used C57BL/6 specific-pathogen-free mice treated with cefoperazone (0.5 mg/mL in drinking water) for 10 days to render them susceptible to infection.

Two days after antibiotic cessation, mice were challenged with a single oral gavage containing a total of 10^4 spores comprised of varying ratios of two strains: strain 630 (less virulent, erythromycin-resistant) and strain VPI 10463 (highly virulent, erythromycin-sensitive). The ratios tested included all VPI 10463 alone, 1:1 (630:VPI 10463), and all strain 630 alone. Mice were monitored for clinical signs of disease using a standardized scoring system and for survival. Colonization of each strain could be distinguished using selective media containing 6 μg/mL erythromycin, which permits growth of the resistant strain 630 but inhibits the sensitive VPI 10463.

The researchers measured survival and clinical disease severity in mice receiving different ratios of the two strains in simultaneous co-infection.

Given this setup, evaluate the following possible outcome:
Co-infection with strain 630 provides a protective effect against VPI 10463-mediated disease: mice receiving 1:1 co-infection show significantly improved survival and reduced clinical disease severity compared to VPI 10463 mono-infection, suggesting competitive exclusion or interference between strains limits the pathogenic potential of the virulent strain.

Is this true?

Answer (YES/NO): NO